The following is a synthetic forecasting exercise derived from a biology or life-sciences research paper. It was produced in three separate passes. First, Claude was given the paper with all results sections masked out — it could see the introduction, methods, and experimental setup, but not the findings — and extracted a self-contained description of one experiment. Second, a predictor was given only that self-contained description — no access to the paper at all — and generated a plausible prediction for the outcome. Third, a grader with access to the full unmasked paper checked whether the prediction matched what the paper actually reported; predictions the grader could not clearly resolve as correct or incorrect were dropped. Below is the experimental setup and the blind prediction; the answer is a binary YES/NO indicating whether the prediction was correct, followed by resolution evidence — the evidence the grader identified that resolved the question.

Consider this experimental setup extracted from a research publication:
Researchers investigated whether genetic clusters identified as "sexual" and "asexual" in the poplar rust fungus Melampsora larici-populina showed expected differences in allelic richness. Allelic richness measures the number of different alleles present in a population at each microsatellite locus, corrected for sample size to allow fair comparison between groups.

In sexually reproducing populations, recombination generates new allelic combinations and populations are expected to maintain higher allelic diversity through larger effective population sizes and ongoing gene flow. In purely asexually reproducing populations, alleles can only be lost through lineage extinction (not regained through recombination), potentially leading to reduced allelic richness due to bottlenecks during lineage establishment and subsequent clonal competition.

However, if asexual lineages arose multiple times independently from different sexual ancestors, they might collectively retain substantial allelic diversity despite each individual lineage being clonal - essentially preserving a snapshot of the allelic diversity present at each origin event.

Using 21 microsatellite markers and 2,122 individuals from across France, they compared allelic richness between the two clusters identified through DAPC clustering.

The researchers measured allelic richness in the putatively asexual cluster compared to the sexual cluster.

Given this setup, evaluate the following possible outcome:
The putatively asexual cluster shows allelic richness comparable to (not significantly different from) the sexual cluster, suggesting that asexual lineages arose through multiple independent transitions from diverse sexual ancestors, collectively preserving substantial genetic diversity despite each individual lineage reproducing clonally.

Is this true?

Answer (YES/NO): NO